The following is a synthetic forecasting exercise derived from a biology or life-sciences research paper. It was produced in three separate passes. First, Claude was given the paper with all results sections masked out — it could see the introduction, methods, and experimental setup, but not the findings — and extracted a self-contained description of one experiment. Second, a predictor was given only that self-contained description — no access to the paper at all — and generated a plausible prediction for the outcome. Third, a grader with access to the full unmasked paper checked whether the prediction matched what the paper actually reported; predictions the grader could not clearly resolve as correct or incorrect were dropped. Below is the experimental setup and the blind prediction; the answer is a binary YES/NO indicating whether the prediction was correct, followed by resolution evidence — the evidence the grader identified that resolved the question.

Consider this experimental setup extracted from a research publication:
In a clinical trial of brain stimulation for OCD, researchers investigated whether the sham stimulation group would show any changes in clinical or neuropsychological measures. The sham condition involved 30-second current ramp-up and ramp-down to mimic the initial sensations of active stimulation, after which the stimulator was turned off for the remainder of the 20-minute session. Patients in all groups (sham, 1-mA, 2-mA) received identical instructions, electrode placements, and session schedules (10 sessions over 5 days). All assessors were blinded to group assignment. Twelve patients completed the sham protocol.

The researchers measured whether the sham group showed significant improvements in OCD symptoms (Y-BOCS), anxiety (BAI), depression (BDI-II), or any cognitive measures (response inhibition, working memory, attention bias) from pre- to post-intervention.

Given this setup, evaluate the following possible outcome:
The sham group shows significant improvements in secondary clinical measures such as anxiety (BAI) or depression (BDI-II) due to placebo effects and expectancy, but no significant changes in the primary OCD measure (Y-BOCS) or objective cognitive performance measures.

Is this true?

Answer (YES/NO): NO